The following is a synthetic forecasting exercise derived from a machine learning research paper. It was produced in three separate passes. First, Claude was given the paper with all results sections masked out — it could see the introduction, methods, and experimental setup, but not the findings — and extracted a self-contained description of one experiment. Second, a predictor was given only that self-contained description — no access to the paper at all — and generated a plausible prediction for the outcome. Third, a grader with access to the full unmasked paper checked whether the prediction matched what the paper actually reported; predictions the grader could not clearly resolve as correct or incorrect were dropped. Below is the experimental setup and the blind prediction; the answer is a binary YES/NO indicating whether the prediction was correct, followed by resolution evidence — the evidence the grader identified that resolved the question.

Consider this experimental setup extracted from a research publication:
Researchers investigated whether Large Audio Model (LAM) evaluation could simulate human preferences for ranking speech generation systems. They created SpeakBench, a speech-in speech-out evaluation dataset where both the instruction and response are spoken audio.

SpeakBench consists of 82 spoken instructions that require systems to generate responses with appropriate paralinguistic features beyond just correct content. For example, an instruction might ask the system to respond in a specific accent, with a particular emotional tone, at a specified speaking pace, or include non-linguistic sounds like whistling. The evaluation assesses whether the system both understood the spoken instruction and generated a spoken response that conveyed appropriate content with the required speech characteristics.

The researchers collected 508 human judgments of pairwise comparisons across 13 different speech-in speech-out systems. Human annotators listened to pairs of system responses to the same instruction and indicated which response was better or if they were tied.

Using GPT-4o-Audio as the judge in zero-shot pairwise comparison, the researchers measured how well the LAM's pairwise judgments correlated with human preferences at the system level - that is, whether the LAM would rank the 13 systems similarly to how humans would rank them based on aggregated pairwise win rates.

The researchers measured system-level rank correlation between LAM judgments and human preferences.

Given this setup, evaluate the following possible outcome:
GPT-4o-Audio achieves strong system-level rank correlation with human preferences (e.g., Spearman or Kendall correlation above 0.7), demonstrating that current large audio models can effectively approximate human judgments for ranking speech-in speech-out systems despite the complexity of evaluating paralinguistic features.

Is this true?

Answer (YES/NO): YES